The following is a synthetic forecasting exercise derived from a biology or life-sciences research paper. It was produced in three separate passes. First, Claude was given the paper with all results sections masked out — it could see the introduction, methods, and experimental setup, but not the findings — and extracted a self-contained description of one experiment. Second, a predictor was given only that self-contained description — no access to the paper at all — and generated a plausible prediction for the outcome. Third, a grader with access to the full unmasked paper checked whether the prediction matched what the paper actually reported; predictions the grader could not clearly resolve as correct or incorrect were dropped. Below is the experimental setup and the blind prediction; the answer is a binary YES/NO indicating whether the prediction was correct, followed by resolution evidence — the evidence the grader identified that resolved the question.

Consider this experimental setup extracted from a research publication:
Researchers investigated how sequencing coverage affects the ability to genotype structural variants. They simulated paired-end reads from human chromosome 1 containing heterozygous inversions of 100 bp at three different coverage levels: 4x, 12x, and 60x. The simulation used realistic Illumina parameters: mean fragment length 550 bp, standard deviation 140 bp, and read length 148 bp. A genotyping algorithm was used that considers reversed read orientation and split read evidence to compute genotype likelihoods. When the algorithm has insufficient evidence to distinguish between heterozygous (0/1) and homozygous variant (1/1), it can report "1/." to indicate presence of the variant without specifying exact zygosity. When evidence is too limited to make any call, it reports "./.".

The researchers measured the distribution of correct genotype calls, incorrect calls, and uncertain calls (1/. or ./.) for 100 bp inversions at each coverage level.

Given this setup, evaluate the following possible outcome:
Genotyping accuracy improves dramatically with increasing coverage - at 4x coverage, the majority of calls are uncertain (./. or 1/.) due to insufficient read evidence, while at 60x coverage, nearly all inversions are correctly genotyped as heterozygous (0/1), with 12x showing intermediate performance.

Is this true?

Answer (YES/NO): NO